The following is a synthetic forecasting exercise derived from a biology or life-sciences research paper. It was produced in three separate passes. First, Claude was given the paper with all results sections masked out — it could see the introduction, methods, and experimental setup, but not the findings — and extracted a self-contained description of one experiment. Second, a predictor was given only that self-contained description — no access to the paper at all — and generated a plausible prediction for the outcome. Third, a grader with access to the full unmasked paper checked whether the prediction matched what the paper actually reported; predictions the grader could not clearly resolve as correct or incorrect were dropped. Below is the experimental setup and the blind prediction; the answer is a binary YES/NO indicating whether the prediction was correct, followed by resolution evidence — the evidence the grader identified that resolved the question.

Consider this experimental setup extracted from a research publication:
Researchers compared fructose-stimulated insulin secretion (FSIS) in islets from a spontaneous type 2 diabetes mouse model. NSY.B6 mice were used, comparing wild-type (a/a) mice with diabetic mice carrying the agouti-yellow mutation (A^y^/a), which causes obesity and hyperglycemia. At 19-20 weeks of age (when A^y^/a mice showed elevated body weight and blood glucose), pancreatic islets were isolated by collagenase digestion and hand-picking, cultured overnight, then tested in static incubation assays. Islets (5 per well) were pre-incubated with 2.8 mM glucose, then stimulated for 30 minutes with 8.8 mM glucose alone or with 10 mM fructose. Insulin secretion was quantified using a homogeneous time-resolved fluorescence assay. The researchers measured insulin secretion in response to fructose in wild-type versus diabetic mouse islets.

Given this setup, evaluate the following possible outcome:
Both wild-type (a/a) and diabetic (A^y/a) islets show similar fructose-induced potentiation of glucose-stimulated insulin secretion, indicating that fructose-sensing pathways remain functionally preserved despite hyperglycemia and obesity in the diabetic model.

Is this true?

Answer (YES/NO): NO